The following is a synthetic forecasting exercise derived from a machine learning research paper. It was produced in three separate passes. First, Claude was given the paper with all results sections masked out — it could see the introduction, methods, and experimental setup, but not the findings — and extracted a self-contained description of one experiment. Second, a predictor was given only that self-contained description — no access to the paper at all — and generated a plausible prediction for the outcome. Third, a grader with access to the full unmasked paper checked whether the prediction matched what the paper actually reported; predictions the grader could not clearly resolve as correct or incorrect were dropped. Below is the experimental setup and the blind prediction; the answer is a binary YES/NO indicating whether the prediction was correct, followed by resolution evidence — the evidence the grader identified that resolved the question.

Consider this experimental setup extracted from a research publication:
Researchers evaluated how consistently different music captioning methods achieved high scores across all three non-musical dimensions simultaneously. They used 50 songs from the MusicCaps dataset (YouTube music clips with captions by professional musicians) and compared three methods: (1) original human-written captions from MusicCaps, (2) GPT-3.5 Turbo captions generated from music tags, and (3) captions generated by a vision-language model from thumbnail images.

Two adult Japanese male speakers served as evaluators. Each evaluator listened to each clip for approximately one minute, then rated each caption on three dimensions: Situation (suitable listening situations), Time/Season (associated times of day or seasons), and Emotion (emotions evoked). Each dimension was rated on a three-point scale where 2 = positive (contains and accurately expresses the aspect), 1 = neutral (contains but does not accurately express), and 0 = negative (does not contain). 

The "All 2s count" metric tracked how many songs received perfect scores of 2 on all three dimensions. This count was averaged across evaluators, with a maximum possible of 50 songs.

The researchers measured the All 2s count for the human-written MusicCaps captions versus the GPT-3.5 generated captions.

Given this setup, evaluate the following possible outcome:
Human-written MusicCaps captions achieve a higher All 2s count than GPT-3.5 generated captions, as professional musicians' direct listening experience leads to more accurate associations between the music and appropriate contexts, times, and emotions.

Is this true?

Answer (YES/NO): NO